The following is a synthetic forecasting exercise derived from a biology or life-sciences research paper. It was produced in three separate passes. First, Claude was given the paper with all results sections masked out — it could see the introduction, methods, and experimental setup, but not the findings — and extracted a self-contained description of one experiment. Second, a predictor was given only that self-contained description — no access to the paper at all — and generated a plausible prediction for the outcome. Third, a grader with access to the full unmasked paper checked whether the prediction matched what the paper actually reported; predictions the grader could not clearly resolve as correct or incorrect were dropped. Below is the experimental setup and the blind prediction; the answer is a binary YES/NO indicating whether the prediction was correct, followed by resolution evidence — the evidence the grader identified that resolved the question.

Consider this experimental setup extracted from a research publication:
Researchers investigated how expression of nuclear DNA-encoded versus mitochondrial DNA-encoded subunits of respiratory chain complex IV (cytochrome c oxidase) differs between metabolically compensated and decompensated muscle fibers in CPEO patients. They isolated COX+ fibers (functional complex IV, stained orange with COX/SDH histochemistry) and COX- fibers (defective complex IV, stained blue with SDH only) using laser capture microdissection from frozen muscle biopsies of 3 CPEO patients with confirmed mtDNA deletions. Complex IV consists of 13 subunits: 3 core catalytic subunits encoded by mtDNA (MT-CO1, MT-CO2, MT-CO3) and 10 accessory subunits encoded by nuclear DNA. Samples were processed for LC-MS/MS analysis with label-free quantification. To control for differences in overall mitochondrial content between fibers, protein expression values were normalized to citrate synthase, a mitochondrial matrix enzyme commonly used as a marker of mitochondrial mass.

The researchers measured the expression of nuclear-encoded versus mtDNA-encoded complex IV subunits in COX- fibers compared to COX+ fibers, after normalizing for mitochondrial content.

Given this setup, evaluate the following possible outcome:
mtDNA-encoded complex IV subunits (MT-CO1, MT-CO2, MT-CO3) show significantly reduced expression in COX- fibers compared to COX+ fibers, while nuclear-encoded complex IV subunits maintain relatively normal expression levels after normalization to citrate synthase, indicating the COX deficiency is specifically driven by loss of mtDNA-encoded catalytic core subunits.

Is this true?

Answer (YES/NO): NO